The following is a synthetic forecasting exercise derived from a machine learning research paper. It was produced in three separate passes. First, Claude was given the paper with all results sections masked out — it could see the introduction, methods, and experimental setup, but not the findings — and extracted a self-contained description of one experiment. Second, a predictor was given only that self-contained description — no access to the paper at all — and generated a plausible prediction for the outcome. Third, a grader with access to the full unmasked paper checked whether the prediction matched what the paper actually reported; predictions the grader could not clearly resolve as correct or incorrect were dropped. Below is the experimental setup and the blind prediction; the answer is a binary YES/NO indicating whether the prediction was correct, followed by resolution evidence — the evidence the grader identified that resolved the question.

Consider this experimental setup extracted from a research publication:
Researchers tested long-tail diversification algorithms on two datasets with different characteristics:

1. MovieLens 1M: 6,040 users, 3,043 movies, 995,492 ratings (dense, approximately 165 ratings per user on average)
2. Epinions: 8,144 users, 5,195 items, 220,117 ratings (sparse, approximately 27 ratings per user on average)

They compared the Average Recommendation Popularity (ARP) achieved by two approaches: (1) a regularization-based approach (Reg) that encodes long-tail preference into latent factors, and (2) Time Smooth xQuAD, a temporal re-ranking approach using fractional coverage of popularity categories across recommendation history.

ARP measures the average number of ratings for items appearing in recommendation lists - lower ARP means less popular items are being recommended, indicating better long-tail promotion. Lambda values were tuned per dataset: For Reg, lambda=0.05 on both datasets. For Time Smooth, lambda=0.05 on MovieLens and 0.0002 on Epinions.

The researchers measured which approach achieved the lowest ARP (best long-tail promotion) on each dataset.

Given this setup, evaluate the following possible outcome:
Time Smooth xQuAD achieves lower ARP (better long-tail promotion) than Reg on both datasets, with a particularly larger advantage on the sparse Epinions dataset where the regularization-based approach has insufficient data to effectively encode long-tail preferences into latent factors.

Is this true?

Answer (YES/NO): NO